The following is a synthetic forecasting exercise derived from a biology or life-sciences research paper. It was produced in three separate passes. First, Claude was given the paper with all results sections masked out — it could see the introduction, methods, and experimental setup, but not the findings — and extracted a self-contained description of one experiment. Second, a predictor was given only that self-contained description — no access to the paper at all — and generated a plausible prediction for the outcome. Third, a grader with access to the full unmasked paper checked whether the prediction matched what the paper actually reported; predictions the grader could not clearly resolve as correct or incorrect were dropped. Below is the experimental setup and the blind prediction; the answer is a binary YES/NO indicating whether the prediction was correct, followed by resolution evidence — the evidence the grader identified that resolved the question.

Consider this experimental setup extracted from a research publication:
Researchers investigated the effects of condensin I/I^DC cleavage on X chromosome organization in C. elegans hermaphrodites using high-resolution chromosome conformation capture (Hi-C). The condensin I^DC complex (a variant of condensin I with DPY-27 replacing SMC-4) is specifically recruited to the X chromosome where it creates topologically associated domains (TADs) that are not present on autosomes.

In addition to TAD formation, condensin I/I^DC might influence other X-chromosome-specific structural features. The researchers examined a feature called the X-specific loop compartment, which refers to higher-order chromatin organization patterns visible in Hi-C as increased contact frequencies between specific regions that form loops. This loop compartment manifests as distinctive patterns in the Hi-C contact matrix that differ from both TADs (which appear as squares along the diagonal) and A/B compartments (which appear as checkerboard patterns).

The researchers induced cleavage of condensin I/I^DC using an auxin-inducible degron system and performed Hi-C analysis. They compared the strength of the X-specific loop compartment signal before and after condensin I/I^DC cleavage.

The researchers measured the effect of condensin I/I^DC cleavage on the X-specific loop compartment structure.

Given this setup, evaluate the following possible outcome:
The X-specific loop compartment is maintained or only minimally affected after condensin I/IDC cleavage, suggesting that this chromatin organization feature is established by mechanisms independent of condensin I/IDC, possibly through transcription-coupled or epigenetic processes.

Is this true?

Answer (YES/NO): NO